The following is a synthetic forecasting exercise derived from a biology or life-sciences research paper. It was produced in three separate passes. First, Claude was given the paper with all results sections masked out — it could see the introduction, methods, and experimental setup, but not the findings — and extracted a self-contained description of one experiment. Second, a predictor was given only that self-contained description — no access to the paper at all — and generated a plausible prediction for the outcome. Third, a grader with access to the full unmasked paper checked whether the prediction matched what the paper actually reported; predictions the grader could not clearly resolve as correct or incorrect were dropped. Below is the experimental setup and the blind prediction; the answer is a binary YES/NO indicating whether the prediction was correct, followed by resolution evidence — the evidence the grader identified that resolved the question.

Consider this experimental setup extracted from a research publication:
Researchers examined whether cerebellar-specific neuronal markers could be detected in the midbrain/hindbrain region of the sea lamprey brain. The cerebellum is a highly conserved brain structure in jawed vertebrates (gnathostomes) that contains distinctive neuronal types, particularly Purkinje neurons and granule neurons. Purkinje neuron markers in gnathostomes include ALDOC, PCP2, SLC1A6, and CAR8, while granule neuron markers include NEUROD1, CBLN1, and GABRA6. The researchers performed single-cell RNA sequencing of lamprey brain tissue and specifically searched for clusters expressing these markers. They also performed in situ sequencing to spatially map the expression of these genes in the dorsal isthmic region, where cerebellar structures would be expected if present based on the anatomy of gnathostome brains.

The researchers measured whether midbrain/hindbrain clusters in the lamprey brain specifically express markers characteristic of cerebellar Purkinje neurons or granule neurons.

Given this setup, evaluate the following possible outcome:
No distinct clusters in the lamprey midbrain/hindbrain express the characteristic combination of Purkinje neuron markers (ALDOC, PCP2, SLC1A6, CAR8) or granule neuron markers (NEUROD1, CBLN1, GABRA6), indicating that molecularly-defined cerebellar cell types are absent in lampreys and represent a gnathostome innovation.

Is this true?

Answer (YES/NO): YES